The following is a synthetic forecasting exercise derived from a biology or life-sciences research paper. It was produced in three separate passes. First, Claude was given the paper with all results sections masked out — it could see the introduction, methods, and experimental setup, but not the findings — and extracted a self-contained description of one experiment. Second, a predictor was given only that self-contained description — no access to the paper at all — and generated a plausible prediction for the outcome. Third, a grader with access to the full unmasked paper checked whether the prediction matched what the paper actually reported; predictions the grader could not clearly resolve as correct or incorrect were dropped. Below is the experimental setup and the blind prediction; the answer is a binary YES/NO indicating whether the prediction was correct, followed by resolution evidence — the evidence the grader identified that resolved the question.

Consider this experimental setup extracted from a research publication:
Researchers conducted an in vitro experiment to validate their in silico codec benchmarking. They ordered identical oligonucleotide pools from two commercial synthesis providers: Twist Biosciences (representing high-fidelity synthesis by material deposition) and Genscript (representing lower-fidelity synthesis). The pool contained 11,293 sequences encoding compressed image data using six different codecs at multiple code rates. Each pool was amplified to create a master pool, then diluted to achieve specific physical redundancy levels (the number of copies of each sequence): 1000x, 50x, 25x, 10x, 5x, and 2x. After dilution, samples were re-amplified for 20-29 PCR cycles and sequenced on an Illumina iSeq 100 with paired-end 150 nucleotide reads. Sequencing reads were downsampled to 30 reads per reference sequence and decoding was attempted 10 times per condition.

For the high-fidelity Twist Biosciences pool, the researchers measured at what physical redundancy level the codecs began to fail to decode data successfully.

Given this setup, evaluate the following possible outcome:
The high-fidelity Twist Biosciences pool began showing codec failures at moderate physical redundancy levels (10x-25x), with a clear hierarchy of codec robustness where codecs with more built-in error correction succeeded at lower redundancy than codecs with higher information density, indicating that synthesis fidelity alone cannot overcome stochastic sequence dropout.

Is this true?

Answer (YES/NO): NO